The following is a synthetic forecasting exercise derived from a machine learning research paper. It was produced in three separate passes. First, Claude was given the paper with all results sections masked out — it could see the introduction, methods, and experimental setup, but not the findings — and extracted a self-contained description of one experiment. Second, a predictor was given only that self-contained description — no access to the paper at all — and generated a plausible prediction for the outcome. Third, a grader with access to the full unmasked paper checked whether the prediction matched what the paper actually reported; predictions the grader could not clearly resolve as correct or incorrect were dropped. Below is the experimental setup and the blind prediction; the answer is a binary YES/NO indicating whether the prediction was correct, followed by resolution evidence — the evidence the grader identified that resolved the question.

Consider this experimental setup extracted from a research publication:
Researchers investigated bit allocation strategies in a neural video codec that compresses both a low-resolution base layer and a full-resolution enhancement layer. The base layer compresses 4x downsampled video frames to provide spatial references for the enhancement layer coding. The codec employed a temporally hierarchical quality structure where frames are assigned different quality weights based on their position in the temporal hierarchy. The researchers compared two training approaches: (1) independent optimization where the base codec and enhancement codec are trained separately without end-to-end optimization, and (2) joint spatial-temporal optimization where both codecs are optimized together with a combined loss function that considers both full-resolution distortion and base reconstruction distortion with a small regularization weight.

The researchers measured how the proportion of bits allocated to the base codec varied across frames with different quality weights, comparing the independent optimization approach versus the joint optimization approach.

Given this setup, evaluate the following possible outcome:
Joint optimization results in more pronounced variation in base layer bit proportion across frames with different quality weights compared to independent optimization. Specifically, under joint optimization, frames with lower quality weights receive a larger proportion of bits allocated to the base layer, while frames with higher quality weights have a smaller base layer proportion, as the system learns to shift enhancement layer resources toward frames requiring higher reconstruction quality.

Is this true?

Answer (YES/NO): YES